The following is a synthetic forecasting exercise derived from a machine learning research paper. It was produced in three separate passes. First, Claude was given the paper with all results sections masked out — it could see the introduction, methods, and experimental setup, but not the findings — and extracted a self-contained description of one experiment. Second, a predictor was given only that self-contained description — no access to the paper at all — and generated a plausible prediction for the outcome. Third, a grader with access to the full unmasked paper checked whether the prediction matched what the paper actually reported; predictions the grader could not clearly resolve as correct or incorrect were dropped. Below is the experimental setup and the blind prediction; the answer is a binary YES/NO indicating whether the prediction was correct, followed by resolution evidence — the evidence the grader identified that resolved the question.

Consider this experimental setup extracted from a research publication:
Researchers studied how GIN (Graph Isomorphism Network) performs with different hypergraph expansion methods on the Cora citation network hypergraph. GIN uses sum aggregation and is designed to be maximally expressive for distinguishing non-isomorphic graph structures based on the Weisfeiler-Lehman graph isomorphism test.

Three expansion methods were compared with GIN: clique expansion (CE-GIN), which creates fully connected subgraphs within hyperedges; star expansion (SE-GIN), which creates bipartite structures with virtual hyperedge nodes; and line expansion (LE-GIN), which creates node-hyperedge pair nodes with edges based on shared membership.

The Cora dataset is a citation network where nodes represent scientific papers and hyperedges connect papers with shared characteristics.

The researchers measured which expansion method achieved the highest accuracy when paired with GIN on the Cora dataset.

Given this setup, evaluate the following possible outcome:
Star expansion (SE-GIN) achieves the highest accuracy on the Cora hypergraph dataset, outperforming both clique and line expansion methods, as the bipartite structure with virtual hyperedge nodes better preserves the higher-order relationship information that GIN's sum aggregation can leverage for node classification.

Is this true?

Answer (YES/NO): YES